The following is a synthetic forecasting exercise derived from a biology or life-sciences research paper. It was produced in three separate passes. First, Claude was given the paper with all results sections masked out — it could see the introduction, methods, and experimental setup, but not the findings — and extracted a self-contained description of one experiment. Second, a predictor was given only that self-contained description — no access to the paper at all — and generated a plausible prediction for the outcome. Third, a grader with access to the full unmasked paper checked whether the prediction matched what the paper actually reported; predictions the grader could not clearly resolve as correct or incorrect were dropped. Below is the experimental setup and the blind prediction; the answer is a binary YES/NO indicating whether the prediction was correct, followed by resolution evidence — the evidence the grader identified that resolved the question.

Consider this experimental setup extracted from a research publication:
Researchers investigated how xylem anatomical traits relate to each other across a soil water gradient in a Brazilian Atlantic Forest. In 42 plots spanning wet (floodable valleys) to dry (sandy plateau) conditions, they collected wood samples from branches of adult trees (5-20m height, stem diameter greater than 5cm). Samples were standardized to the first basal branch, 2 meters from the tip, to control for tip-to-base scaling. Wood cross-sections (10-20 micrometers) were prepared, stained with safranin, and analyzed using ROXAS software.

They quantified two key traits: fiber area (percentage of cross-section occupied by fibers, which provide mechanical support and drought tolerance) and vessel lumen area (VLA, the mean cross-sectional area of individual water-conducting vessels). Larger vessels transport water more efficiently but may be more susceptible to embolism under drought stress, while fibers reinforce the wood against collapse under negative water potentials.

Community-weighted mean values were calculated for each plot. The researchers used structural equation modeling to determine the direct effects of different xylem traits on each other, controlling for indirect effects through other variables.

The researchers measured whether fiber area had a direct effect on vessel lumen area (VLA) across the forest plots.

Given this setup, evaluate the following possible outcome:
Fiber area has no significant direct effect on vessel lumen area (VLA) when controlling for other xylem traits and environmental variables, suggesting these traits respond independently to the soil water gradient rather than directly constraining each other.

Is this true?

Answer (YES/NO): NO